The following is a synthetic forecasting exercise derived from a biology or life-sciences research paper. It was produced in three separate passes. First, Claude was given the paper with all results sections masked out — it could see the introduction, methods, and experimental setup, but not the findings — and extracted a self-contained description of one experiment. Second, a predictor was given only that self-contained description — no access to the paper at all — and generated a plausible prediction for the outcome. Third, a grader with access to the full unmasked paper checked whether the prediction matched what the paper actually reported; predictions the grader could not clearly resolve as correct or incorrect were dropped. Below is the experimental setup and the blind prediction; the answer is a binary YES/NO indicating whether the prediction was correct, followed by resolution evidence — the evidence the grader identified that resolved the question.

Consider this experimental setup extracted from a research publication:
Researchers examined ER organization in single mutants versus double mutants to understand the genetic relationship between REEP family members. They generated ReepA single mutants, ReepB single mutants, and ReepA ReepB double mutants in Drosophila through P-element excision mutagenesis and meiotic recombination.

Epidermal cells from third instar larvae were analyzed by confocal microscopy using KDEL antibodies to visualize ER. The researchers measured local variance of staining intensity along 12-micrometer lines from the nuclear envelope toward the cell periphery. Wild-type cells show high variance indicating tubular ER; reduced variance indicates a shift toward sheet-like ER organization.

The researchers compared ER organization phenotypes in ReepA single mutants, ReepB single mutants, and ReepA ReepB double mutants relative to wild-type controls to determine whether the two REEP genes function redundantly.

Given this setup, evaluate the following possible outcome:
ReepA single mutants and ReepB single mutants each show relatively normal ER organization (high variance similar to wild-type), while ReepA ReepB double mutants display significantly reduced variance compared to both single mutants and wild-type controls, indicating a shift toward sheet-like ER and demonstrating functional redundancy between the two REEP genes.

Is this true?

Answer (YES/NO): NO